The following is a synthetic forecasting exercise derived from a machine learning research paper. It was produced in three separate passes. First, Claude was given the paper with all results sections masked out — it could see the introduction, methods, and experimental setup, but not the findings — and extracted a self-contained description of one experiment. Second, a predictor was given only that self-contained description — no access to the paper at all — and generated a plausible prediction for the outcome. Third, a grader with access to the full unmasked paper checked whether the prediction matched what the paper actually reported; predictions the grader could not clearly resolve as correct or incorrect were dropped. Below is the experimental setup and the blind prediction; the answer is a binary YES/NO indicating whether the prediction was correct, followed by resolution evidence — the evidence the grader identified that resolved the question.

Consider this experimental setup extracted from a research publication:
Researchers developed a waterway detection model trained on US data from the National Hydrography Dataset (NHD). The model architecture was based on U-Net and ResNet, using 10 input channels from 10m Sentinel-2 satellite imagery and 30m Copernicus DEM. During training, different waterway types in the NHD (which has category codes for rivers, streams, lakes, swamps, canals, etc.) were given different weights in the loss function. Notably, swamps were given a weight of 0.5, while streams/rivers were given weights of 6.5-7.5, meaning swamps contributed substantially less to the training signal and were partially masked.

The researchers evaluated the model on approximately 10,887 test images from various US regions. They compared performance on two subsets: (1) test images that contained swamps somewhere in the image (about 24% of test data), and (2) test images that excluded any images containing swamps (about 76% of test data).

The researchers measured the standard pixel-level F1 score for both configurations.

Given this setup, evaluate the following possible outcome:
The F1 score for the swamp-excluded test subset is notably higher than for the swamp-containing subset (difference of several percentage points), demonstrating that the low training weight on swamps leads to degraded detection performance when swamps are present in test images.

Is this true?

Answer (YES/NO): YES